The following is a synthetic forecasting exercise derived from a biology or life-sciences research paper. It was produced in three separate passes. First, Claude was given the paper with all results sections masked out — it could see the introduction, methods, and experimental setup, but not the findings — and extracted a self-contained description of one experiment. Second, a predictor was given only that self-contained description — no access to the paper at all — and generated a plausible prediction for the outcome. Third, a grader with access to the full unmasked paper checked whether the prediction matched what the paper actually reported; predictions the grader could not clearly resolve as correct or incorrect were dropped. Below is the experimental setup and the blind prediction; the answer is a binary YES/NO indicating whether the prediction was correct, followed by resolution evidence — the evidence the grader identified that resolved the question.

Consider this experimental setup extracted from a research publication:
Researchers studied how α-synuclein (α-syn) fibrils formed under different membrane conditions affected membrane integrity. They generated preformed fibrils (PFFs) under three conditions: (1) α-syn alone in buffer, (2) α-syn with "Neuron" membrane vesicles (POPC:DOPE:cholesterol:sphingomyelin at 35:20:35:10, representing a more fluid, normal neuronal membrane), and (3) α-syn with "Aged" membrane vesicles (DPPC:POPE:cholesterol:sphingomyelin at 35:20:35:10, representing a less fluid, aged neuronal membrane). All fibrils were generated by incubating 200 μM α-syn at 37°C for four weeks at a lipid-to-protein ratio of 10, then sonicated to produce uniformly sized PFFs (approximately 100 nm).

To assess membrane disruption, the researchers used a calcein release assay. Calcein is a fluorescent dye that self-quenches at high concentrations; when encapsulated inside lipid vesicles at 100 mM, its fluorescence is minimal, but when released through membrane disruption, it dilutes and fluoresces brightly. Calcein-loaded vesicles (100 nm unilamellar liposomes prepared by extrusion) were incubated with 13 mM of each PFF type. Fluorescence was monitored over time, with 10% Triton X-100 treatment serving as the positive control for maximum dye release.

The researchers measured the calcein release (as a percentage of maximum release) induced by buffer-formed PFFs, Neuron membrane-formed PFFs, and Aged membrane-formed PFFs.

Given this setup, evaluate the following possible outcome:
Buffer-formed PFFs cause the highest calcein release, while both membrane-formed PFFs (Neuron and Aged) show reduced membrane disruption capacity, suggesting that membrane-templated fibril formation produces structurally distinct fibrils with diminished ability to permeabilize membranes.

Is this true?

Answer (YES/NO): NO